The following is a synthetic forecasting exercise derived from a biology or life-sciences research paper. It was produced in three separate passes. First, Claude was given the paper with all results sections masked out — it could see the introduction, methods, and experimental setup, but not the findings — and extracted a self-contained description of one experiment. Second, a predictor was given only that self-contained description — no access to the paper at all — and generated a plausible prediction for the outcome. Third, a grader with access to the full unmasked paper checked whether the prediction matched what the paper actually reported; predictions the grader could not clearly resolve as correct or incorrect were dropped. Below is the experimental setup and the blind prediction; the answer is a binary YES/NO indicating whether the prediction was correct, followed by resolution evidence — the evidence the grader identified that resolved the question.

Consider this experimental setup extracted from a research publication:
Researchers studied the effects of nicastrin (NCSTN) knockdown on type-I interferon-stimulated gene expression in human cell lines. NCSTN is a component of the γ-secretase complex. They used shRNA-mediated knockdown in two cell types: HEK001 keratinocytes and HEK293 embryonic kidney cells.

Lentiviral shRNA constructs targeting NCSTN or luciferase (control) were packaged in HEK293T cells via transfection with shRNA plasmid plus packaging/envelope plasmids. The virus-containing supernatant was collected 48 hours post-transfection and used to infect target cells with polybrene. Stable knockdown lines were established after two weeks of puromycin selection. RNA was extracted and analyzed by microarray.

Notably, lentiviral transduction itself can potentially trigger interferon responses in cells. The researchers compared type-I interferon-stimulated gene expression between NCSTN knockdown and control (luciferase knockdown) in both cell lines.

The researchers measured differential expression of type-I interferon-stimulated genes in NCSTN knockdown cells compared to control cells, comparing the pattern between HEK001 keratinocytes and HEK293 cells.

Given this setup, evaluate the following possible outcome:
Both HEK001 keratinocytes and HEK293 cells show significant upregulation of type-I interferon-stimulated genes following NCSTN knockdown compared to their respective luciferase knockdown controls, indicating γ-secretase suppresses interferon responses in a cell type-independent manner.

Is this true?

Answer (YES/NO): NO